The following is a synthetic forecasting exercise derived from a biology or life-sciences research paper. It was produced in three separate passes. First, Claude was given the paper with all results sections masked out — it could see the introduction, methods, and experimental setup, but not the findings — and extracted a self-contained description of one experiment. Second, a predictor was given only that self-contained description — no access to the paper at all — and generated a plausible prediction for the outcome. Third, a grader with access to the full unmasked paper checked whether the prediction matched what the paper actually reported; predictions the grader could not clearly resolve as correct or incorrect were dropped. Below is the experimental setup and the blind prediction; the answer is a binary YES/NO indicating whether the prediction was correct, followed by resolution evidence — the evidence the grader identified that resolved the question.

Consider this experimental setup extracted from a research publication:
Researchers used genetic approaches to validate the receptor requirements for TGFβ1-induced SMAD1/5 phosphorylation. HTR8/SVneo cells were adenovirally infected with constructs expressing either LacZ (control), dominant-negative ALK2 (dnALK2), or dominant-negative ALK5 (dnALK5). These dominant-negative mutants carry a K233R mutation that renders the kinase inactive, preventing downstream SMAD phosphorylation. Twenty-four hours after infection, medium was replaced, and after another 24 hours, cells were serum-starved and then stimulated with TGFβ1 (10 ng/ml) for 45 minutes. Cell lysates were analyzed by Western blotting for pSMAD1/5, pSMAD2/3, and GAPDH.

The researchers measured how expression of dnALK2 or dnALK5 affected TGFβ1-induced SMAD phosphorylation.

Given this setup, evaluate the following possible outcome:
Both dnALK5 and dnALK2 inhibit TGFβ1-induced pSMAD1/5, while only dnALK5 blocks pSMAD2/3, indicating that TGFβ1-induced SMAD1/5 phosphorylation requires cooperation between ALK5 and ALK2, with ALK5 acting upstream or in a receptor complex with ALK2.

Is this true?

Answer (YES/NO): YES